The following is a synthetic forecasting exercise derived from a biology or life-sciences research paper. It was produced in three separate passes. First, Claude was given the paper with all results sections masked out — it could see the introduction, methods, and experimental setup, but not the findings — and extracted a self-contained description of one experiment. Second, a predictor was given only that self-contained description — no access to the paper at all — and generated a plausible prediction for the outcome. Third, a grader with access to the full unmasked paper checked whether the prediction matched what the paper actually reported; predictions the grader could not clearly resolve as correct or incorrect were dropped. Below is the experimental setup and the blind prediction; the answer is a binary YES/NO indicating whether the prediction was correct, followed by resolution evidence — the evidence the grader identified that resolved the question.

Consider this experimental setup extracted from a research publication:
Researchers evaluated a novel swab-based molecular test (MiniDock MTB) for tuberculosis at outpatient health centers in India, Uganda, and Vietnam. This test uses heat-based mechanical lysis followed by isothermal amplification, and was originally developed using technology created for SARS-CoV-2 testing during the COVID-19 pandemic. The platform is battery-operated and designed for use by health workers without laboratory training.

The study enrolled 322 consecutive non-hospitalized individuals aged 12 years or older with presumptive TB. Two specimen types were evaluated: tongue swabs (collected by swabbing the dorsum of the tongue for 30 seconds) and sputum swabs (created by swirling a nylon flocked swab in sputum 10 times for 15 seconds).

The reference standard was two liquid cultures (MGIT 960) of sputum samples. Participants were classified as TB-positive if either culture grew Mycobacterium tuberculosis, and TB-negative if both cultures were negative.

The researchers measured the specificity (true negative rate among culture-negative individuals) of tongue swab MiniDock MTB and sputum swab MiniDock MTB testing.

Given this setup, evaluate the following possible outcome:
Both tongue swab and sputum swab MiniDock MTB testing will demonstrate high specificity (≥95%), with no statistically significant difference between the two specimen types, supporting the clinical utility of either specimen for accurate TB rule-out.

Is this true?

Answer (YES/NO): YES